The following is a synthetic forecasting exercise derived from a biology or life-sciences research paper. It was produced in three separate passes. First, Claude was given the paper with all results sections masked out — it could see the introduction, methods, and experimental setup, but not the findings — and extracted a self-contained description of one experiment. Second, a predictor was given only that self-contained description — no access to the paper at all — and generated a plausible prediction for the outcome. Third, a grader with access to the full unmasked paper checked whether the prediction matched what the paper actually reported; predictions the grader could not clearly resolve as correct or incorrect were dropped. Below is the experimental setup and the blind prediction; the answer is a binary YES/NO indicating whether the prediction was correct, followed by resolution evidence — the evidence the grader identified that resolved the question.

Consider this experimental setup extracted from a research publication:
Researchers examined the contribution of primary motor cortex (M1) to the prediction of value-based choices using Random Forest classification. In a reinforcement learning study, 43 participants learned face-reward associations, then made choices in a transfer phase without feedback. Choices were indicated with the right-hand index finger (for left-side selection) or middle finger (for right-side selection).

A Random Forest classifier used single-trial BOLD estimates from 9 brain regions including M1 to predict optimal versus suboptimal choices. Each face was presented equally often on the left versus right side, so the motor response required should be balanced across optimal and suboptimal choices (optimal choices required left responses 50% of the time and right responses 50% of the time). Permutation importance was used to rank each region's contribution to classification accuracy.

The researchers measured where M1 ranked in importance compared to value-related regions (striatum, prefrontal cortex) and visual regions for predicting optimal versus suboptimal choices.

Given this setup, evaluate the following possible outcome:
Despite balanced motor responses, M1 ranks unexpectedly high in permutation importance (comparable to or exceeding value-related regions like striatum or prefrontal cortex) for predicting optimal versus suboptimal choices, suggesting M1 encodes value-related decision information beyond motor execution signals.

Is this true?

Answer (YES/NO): NO